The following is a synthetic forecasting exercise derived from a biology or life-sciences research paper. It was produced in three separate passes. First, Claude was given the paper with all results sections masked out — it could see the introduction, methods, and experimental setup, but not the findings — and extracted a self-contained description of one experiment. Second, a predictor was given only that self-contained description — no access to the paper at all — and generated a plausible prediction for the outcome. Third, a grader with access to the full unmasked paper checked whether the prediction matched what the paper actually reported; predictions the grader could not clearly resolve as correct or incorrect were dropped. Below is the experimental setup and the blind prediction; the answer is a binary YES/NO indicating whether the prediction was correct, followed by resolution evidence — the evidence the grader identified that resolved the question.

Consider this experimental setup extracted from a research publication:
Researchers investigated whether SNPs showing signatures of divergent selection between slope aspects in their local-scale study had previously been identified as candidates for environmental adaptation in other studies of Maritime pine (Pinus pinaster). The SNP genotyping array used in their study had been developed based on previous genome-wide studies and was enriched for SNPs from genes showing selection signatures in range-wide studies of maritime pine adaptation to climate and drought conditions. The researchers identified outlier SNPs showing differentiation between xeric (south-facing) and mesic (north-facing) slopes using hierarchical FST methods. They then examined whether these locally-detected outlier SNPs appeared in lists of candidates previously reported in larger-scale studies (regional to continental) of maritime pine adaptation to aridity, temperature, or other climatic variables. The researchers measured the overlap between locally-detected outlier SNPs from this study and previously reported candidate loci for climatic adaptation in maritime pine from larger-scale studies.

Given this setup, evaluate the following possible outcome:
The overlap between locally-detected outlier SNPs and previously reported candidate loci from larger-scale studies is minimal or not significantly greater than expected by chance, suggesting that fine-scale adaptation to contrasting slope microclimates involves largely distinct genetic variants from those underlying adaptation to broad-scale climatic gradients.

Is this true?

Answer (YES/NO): YES